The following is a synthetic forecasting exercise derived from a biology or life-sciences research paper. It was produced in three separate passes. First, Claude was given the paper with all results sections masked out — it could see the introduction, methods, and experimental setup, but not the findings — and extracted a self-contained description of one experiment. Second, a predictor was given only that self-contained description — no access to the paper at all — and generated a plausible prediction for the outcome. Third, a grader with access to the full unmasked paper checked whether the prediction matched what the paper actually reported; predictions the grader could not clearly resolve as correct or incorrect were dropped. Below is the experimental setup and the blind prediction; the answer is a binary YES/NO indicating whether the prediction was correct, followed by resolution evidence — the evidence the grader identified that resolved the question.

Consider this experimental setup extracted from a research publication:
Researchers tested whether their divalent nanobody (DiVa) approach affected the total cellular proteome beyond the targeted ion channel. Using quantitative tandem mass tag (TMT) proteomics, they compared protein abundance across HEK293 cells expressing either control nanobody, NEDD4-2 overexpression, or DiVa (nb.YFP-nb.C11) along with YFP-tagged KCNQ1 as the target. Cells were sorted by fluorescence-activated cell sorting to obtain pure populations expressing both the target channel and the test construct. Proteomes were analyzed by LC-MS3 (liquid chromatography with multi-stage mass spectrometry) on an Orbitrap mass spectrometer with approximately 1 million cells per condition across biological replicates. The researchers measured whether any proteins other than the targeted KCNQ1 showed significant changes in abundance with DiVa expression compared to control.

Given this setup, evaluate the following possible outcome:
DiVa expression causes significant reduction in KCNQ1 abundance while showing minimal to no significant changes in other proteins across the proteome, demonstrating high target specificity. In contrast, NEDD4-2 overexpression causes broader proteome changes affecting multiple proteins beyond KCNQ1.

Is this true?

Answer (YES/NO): YES